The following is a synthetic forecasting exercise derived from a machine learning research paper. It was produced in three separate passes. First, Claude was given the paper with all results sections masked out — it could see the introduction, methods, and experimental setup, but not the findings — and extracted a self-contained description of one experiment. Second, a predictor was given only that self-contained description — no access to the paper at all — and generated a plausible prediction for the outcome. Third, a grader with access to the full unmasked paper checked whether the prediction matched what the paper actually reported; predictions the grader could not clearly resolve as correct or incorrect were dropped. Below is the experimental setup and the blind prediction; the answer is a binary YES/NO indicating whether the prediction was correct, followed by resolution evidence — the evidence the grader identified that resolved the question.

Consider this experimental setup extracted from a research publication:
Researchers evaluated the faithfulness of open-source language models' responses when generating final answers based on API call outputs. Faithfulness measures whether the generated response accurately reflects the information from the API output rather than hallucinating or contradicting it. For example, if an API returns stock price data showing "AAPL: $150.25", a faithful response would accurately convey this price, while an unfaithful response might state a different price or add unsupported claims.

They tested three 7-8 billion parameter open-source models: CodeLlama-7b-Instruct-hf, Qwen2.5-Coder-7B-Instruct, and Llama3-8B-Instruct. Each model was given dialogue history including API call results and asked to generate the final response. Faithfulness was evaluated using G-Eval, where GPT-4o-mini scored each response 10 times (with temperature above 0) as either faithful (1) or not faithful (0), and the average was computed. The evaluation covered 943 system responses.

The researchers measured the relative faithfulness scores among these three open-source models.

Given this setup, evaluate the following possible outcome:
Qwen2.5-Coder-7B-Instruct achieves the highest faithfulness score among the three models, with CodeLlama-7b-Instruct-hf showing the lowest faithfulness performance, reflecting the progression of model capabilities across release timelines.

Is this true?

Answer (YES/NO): YES